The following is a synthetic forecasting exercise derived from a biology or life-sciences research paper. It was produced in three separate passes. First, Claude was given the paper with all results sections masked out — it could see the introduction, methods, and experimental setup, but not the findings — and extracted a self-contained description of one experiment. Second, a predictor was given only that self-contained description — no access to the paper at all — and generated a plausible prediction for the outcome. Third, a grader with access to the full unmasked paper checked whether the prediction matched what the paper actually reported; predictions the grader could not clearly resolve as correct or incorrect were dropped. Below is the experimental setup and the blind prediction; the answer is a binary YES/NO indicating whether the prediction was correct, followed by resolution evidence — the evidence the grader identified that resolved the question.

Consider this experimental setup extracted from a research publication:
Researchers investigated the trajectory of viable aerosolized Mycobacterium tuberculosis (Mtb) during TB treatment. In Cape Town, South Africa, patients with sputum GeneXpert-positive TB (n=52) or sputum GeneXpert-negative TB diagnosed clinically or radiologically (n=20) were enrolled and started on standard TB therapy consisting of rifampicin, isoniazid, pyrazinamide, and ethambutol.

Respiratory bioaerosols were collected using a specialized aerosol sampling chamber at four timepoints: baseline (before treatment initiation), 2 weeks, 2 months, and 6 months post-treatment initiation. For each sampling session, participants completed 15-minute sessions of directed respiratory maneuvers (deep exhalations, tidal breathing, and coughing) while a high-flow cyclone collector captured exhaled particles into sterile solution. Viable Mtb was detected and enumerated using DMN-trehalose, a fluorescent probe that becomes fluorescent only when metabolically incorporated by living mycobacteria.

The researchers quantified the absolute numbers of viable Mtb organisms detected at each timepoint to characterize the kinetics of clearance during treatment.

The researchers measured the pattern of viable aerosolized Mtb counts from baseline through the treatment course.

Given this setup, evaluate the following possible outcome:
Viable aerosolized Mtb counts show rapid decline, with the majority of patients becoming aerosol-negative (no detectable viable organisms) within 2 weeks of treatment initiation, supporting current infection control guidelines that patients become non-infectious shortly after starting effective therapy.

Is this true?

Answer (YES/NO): NO